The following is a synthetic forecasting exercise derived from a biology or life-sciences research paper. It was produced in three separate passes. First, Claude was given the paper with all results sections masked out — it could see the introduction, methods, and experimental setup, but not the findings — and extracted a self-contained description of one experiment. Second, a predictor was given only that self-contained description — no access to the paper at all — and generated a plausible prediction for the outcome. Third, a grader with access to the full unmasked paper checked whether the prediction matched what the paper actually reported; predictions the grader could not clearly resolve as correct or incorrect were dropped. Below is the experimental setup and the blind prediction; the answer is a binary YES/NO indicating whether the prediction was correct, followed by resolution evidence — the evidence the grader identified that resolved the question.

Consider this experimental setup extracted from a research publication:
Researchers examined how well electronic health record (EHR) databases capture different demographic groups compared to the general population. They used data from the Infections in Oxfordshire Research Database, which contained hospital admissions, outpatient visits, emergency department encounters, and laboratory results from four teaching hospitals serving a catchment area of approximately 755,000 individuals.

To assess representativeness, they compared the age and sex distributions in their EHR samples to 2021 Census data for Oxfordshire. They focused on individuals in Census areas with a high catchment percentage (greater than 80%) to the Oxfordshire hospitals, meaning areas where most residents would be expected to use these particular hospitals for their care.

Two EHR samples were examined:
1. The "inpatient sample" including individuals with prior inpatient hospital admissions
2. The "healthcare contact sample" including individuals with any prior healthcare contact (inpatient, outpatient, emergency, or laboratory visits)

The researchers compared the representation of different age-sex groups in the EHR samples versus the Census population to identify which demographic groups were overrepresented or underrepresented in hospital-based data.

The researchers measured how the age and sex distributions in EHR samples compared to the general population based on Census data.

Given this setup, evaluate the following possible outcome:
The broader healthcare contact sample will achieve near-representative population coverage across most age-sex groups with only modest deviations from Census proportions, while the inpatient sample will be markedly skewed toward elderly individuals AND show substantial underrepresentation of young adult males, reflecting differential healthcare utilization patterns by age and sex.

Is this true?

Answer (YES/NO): NO